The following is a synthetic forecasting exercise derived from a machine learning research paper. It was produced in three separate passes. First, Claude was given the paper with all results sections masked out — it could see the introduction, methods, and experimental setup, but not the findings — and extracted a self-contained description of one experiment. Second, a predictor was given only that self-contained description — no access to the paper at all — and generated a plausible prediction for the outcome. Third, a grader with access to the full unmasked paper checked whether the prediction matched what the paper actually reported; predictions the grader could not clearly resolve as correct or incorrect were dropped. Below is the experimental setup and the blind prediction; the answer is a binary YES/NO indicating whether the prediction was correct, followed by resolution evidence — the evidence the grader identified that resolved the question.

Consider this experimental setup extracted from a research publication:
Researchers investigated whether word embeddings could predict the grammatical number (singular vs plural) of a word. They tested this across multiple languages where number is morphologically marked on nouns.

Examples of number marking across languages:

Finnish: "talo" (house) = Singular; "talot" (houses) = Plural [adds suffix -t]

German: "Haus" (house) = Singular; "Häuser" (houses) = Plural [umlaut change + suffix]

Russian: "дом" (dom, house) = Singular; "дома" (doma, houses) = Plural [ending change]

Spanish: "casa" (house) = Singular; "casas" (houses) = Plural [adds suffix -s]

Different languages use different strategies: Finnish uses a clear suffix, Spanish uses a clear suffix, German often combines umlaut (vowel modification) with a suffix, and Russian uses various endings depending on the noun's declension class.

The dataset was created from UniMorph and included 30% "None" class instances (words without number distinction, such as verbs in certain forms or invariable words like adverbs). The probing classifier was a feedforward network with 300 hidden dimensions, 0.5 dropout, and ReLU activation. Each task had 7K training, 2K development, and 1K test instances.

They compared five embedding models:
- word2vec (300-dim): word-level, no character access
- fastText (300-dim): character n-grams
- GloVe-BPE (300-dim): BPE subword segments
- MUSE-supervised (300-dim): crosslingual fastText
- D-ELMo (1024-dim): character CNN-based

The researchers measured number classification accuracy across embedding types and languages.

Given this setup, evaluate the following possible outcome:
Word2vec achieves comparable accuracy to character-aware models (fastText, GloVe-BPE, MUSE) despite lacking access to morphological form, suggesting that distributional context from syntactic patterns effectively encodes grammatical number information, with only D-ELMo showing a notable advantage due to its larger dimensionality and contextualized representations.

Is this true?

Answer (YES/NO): NO